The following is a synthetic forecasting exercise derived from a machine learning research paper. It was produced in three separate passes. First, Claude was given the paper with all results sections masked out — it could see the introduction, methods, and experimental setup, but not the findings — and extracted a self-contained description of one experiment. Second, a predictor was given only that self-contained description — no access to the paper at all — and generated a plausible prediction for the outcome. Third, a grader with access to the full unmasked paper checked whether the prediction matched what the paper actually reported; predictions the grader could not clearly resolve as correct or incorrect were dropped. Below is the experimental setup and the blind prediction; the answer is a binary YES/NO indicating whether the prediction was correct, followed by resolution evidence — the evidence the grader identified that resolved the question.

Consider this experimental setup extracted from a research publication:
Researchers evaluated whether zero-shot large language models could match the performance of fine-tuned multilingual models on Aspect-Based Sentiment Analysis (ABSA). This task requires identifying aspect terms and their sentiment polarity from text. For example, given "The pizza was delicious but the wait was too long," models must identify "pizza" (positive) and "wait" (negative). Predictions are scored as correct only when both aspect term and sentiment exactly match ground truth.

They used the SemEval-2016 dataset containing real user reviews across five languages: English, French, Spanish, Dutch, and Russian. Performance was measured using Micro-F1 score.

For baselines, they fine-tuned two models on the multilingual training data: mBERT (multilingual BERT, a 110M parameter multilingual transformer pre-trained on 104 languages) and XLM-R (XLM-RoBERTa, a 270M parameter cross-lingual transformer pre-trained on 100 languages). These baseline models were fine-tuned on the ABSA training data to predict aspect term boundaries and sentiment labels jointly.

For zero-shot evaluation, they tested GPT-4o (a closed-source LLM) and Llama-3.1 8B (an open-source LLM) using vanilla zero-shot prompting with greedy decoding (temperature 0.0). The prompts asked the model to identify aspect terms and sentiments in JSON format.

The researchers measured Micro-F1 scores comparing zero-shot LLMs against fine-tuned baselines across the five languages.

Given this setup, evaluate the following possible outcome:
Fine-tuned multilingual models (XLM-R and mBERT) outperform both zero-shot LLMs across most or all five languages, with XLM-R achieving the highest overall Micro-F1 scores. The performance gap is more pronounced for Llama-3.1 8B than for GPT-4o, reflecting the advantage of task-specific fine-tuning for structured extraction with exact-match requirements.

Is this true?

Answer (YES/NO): YES